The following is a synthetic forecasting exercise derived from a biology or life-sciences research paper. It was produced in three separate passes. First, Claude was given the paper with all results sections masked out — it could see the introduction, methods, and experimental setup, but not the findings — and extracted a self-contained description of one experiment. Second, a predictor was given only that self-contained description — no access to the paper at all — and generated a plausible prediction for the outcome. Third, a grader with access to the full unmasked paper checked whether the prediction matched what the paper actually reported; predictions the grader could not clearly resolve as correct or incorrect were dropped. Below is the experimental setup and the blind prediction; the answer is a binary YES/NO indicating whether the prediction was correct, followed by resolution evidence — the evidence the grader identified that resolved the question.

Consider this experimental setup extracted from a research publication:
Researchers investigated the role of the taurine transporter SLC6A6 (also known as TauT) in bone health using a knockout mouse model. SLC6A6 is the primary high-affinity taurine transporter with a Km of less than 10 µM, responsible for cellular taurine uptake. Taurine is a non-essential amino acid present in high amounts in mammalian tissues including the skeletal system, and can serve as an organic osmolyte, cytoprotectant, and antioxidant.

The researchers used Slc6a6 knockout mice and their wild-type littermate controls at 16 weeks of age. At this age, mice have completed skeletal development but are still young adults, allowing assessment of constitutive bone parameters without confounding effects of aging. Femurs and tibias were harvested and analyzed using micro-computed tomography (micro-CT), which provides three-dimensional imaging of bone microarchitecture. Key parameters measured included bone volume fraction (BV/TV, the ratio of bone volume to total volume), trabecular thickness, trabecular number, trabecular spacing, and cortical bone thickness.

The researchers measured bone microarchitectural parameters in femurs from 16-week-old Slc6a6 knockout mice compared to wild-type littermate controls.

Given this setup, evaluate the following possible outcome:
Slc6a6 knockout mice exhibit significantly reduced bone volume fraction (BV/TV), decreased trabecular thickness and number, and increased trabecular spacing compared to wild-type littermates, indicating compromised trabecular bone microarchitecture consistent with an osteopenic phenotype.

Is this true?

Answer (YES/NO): YES